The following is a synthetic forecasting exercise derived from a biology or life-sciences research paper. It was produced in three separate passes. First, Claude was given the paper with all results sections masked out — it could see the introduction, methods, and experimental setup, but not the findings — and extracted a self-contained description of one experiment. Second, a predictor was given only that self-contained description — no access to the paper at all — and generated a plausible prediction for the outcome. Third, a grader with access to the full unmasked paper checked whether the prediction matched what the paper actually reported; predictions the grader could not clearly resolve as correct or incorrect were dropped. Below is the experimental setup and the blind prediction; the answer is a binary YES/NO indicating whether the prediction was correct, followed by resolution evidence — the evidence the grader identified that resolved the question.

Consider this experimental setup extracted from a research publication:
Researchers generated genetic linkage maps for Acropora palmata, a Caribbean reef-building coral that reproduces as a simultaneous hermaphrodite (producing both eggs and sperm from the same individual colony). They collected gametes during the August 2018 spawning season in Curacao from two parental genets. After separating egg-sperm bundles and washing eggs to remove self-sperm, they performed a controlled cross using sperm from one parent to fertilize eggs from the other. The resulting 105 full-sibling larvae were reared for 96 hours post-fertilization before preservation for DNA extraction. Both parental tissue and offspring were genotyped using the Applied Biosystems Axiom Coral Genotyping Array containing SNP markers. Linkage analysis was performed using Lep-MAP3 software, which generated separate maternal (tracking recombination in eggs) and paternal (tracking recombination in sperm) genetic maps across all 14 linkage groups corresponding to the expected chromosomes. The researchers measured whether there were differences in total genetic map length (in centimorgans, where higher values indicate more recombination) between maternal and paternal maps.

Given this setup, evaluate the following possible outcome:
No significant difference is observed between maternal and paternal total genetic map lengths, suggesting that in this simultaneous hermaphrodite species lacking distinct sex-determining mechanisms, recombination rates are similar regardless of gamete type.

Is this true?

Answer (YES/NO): NO